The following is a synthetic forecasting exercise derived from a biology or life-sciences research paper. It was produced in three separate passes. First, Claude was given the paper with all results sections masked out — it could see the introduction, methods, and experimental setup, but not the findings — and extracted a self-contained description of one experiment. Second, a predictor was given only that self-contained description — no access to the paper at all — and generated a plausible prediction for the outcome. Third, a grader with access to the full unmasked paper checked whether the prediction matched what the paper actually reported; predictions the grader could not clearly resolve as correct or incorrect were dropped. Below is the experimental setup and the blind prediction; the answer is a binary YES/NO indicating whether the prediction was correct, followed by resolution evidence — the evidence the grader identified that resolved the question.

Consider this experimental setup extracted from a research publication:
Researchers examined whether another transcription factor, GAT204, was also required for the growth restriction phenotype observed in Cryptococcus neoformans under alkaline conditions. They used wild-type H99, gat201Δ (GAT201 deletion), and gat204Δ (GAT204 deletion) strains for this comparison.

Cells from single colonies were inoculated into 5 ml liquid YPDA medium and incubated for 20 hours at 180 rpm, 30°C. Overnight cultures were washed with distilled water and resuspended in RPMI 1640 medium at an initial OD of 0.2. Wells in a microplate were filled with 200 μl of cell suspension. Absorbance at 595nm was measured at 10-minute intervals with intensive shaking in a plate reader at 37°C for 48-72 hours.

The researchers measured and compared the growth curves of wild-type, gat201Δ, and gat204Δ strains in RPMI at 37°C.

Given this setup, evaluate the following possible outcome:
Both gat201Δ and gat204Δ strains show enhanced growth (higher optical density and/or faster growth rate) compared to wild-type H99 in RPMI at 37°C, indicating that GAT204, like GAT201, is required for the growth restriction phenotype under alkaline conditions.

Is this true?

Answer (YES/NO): YES